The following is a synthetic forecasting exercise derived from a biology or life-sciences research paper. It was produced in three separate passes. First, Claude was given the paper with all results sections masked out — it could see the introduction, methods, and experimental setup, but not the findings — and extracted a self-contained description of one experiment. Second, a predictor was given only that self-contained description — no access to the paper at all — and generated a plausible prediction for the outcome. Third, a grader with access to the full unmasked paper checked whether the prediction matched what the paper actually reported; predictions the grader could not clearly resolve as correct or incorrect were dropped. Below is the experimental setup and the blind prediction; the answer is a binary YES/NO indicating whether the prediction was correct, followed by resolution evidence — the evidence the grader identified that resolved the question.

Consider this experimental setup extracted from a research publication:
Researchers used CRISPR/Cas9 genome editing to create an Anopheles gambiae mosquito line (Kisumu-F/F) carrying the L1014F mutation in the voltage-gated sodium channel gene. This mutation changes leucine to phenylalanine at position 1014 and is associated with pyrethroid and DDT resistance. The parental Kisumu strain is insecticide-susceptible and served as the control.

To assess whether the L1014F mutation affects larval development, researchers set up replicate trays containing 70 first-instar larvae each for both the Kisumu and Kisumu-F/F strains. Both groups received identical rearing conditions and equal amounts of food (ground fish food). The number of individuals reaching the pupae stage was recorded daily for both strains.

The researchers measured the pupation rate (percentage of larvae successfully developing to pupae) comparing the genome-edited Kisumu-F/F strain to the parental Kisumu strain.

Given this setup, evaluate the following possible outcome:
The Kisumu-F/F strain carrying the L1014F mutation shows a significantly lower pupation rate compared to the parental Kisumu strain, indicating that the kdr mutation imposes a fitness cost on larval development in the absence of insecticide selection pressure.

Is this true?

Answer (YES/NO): YES